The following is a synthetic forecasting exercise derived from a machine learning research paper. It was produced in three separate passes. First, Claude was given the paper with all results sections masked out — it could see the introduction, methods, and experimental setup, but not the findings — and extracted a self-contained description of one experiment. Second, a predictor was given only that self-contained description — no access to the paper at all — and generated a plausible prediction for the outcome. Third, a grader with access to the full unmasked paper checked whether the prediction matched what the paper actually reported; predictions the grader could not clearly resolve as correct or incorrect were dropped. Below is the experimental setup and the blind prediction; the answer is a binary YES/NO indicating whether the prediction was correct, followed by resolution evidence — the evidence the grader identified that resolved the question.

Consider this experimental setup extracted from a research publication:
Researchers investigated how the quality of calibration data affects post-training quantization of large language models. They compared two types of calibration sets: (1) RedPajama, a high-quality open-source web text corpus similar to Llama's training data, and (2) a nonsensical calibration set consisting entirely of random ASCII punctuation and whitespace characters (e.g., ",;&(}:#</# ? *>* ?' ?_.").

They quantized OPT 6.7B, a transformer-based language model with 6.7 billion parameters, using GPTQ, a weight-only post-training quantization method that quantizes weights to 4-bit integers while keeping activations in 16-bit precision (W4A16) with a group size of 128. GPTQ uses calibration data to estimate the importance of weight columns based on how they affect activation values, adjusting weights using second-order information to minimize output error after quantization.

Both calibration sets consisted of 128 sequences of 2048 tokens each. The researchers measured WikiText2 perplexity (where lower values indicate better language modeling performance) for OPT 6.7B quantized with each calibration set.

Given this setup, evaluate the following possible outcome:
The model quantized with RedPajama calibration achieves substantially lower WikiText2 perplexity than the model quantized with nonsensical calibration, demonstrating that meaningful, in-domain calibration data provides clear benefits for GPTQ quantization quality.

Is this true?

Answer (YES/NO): YES